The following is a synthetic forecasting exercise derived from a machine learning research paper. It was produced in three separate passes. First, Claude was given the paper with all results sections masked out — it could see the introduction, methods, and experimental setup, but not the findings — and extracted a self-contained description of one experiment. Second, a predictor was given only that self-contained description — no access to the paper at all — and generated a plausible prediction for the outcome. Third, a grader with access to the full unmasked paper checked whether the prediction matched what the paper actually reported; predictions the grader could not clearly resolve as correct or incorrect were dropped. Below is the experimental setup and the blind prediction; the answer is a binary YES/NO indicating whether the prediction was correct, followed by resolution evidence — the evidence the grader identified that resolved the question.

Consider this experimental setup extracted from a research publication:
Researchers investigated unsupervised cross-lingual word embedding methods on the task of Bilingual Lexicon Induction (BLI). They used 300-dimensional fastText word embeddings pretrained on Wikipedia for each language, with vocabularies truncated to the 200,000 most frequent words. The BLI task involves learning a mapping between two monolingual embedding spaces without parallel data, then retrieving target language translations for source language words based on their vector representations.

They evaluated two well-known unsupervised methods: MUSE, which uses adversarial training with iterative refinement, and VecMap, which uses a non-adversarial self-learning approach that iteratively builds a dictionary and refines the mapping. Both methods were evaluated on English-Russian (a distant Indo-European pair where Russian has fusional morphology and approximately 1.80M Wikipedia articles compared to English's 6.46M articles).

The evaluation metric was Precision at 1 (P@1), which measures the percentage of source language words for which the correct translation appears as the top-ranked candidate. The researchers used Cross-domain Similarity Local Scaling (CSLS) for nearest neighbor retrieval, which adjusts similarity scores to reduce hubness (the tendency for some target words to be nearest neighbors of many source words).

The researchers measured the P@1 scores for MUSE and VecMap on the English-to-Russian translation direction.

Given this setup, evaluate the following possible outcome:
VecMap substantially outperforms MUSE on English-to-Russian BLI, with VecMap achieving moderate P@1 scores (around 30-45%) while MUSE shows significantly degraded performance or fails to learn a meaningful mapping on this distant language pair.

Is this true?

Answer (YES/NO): NO